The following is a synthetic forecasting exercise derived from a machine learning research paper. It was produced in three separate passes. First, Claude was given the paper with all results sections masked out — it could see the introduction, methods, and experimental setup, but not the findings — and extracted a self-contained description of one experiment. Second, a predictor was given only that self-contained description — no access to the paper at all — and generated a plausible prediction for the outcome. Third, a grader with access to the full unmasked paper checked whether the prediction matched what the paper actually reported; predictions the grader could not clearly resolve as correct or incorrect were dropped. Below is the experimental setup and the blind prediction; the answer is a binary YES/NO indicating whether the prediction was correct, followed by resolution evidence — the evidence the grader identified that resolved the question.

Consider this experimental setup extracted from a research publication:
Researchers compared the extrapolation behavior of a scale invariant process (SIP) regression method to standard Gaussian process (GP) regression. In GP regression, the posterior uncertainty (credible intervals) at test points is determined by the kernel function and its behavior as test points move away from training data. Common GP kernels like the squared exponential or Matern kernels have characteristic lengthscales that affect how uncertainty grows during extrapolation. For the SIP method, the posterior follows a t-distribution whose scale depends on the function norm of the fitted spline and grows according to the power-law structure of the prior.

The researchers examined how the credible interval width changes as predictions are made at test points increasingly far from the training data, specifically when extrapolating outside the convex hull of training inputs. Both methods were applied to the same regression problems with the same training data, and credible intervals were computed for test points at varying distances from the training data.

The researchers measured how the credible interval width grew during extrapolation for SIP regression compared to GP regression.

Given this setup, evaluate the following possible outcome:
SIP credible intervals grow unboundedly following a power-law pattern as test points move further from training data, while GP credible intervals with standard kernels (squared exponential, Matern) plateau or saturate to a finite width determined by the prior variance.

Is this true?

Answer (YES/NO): YES